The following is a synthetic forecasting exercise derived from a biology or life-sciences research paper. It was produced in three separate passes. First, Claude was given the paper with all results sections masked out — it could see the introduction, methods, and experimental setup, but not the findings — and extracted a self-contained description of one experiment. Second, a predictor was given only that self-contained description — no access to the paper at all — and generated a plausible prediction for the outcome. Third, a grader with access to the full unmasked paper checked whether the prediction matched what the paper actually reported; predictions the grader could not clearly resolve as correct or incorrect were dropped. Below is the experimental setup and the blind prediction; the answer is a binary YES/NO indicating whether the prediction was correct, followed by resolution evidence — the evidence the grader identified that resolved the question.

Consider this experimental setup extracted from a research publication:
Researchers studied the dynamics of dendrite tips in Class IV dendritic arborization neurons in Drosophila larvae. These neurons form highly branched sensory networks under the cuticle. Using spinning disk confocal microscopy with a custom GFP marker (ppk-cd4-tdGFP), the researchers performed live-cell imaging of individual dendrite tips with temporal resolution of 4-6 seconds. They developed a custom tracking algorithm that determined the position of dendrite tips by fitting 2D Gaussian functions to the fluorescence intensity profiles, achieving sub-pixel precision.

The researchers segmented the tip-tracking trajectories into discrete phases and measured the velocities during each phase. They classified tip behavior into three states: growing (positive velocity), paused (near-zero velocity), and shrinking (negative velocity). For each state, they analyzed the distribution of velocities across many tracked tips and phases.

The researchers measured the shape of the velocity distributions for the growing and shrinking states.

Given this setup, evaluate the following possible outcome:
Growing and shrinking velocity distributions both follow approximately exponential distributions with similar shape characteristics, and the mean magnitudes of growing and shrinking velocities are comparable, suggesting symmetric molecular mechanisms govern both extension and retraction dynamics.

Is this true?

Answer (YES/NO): NO